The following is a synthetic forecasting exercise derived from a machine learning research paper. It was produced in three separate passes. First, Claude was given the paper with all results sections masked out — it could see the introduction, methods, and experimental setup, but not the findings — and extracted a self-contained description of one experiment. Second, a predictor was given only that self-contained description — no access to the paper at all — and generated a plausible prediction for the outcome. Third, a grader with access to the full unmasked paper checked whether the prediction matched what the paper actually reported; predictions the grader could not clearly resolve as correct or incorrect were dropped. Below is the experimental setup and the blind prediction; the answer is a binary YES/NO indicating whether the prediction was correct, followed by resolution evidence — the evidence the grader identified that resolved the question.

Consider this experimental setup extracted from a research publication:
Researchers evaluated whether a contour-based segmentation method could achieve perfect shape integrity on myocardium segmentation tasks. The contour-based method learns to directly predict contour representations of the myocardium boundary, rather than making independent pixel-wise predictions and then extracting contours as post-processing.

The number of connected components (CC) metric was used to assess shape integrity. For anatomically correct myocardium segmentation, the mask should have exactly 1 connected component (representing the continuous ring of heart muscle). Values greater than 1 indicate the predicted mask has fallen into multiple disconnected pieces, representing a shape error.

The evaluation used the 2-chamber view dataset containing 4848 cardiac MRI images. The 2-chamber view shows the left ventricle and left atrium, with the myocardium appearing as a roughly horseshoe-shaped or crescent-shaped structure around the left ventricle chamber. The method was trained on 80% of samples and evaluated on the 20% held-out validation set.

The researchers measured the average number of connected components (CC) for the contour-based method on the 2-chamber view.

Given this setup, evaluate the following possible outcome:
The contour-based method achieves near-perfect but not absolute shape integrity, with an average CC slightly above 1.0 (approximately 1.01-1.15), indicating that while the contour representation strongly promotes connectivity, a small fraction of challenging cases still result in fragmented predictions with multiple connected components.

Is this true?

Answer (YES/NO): NO